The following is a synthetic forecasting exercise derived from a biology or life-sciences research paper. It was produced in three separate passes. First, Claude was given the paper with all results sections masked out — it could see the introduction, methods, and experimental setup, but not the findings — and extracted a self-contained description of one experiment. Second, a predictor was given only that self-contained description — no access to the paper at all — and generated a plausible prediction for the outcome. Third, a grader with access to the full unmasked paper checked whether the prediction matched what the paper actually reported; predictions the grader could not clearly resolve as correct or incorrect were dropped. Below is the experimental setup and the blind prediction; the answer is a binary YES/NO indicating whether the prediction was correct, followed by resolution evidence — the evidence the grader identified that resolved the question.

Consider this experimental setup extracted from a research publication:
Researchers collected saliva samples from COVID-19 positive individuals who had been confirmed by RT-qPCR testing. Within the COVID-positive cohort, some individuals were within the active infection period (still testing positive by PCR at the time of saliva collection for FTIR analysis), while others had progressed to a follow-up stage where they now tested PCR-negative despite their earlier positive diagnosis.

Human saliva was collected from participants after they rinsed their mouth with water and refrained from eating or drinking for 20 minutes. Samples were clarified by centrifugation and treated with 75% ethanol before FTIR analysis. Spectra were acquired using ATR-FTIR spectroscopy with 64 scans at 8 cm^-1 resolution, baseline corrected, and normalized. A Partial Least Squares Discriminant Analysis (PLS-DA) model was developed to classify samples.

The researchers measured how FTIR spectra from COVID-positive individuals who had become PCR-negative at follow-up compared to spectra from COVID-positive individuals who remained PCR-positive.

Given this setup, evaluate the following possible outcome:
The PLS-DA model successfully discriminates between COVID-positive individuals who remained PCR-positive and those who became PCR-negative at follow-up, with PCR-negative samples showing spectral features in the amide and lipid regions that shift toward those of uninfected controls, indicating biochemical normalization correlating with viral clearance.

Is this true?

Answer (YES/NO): NO